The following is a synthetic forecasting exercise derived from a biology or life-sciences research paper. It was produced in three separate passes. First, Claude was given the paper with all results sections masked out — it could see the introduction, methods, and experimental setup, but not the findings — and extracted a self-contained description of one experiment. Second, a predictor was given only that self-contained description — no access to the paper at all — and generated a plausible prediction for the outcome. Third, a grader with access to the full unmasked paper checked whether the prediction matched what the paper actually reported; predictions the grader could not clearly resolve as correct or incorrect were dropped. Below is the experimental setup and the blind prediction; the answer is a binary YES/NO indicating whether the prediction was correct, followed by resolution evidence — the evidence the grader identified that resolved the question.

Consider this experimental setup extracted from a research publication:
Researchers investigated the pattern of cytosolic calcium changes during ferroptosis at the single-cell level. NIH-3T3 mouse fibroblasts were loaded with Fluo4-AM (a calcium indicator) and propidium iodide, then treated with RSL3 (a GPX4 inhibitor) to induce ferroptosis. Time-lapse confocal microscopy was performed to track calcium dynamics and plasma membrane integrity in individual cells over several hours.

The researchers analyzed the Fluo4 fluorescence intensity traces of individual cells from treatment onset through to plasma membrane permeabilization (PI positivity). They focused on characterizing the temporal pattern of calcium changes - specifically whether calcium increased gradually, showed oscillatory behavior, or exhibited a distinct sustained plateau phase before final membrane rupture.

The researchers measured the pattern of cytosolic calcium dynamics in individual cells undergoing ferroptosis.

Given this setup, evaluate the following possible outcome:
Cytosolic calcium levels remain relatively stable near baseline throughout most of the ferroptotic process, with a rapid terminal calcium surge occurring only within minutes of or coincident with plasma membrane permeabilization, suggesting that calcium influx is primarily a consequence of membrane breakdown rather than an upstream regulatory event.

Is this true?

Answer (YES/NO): NO